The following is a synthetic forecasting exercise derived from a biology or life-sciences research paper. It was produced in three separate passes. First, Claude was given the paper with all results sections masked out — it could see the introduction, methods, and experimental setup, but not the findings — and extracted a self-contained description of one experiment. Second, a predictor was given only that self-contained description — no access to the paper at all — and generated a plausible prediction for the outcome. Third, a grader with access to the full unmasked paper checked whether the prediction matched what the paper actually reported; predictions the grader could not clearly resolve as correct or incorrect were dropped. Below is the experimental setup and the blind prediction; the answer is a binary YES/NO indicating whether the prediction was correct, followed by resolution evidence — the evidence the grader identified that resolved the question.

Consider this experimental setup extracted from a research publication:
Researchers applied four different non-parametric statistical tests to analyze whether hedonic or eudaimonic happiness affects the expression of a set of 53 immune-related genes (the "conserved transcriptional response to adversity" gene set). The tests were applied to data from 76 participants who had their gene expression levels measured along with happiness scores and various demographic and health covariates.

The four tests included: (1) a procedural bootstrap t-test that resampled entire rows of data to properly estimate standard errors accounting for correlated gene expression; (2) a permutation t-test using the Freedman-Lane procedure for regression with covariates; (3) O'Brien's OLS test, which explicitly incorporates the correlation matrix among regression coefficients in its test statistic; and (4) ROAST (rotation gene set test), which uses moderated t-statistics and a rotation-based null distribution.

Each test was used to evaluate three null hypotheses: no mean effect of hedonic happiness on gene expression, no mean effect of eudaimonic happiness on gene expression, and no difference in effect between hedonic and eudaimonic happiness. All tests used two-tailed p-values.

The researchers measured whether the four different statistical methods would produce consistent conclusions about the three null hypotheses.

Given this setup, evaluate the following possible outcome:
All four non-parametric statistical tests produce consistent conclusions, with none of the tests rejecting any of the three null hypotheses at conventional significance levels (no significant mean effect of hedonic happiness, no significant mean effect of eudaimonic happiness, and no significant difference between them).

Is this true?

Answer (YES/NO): YES